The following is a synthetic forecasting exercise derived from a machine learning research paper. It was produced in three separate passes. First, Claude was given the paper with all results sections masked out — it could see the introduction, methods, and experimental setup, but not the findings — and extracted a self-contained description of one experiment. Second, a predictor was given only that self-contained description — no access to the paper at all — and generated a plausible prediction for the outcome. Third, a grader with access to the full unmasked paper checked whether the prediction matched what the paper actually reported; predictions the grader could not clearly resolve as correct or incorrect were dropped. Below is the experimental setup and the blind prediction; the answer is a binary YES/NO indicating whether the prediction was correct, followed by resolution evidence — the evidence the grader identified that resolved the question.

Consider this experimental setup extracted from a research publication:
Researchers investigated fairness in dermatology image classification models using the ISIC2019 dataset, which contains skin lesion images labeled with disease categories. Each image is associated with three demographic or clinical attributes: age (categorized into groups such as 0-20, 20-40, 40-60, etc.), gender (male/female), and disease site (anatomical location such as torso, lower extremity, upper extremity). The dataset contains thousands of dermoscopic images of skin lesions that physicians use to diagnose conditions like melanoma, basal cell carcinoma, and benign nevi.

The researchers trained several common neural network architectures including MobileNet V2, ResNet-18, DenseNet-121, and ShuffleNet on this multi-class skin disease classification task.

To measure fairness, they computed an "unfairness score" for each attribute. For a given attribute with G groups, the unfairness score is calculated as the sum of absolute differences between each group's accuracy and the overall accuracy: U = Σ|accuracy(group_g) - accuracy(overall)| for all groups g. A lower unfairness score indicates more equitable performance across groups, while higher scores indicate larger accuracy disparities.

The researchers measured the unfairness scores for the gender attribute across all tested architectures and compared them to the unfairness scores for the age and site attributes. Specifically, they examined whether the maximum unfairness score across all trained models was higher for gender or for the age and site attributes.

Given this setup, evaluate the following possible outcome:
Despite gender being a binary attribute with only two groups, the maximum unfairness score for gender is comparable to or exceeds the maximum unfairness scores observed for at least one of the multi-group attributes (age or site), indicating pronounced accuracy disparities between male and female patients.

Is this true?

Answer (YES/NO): NO